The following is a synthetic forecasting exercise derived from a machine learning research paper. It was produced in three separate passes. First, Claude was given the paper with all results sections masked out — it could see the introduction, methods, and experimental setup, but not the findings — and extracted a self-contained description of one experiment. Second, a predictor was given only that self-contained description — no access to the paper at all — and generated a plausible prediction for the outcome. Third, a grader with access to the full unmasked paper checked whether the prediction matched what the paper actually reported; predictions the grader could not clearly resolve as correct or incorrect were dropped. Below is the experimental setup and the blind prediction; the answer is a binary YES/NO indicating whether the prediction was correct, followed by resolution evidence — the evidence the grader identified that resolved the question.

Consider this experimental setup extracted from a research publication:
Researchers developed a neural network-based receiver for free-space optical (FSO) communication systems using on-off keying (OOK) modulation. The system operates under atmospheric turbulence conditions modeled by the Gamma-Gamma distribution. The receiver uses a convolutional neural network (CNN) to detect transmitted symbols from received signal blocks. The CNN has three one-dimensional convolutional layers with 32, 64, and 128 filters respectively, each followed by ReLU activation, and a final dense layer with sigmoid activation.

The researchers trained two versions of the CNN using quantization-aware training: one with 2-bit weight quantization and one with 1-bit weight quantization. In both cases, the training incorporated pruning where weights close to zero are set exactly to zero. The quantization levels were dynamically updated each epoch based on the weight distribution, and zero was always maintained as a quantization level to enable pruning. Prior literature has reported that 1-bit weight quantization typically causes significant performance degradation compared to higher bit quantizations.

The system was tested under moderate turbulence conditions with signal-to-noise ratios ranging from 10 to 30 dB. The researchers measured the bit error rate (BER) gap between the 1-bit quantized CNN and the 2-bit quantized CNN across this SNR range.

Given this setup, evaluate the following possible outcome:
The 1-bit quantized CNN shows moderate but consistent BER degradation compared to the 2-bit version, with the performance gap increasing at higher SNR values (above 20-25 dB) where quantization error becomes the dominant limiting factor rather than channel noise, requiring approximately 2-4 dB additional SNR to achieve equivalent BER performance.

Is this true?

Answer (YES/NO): NO